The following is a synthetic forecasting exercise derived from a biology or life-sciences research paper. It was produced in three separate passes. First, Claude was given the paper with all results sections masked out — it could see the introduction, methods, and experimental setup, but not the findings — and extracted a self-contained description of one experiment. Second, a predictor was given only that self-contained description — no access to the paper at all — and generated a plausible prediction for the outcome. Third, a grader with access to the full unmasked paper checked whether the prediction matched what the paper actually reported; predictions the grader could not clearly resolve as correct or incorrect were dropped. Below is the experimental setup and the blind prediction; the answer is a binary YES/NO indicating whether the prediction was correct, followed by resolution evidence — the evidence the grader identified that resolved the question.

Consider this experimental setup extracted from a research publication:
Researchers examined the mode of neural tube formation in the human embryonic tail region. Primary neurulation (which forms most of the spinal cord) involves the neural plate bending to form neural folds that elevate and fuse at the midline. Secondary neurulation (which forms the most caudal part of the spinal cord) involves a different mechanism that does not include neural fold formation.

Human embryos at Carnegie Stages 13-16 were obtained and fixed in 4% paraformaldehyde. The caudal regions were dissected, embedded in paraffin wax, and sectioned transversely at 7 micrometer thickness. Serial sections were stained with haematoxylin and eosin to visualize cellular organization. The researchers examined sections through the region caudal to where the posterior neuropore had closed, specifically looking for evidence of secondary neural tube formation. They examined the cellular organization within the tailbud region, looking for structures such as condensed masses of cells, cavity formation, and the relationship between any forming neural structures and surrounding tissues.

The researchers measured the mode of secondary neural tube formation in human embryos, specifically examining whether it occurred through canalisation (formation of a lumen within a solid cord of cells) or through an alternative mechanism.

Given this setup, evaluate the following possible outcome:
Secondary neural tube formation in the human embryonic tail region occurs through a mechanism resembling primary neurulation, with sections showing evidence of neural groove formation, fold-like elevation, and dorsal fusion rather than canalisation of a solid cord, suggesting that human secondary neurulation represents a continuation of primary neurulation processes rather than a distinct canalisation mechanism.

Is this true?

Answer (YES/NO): NO